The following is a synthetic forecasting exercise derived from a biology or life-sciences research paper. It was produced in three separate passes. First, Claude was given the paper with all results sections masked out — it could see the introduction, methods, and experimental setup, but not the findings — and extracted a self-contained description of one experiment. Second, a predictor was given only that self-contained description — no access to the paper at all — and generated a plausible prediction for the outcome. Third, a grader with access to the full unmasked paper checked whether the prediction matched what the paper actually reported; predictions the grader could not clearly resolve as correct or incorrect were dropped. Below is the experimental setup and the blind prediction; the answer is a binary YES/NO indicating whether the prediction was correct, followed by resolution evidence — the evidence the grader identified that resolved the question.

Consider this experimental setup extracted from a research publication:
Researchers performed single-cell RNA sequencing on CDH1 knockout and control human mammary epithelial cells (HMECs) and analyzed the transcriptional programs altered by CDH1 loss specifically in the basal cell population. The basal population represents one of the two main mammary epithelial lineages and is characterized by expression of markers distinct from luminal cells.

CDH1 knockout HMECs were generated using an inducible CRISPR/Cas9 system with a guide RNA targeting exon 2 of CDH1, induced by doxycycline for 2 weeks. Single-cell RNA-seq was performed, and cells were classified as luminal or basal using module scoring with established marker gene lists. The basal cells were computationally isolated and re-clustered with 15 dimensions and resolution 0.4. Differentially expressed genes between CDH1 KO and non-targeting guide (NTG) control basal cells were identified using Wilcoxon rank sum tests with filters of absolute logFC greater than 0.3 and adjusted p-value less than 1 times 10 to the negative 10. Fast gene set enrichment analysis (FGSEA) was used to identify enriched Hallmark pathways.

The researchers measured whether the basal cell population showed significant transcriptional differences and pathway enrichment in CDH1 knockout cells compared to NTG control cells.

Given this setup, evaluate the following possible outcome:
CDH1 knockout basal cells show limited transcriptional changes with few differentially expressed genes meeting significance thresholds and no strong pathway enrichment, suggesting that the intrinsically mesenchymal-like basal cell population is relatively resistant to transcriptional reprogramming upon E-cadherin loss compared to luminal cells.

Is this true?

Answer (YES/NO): NO